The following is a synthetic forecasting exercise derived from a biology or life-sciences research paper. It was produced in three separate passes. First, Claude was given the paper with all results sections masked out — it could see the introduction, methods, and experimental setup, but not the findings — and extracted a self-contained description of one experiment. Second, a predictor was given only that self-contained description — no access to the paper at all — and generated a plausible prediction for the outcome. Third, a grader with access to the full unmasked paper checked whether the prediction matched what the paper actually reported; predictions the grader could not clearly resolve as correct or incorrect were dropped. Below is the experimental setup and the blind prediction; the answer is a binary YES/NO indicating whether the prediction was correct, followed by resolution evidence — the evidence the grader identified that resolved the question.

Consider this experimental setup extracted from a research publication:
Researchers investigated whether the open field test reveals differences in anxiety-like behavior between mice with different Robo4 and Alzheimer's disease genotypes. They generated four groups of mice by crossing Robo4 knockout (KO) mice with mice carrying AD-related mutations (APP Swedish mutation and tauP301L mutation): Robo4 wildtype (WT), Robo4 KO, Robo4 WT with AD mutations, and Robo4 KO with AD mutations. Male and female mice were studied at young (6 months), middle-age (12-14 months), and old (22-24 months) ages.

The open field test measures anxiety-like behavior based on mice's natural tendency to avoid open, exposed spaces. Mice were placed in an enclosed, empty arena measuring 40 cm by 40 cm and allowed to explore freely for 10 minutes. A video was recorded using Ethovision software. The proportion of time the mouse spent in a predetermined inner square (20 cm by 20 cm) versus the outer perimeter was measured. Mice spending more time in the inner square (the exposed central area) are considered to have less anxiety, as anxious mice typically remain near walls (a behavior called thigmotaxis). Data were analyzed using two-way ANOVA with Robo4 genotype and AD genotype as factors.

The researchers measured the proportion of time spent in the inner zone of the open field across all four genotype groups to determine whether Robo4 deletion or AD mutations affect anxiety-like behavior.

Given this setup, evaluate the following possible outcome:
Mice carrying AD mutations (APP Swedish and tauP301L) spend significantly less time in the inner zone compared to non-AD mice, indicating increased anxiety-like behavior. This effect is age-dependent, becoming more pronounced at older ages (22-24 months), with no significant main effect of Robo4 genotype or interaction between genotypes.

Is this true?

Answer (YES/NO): NO